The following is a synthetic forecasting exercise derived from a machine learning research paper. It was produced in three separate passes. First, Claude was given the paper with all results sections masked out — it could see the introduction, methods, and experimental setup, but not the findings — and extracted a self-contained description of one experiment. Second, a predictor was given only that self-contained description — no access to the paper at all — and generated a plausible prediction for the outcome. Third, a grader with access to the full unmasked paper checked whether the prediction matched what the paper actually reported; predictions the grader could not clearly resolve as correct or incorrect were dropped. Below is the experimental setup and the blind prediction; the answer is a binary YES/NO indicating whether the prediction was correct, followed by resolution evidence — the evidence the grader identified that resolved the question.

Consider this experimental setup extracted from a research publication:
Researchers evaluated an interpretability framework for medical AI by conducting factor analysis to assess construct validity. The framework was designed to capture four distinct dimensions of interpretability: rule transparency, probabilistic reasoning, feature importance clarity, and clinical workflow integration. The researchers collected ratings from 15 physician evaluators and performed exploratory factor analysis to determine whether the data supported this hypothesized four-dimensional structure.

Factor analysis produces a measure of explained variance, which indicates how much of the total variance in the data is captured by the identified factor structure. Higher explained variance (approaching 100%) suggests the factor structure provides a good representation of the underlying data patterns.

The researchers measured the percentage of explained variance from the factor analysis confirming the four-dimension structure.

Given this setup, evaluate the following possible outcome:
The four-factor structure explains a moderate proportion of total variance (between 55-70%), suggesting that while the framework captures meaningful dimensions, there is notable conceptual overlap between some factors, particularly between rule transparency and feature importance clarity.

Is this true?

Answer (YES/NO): NO